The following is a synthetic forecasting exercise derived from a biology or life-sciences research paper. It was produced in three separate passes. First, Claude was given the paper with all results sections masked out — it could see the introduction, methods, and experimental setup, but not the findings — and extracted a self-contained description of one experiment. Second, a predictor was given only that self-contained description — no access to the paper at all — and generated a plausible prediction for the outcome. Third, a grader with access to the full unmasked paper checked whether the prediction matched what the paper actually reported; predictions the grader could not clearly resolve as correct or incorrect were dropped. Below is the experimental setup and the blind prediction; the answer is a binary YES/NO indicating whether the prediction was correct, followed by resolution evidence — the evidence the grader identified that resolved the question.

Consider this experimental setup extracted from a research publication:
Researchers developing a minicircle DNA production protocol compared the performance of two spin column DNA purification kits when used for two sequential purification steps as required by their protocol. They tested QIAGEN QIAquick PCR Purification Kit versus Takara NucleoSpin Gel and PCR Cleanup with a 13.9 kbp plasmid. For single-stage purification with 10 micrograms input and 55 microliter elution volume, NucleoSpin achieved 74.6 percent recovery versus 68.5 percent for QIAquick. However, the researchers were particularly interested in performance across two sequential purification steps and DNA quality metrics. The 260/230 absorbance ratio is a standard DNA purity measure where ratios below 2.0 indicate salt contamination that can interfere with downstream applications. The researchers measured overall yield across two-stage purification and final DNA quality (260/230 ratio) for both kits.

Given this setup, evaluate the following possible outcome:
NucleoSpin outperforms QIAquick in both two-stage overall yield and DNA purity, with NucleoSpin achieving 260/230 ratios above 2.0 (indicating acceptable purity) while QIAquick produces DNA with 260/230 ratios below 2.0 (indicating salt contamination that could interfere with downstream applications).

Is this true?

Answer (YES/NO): NO